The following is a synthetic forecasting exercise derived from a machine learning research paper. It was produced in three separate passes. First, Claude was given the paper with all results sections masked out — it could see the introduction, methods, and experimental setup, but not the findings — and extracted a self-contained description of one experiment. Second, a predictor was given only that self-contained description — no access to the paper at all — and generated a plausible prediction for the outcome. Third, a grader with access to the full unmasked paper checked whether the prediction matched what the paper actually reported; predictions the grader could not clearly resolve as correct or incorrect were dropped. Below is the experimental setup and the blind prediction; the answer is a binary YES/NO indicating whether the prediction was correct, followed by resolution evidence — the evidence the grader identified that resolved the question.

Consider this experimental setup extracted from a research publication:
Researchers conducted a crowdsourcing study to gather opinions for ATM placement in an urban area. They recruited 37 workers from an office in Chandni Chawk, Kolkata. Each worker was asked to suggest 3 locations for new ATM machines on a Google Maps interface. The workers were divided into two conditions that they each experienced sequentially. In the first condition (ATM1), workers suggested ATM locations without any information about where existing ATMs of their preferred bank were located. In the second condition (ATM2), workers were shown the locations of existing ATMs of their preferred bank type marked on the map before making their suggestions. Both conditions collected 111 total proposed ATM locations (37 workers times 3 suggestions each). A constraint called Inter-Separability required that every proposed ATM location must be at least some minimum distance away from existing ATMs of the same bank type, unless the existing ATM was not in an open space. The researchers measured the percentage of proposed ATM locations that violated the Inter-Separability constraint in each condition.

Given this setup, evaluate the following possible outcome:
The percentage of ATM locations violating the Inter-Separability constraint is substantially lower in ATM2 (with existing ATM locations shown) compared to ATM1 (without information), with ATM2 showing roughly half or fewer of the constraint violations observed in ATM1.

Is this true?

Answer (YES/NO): YES